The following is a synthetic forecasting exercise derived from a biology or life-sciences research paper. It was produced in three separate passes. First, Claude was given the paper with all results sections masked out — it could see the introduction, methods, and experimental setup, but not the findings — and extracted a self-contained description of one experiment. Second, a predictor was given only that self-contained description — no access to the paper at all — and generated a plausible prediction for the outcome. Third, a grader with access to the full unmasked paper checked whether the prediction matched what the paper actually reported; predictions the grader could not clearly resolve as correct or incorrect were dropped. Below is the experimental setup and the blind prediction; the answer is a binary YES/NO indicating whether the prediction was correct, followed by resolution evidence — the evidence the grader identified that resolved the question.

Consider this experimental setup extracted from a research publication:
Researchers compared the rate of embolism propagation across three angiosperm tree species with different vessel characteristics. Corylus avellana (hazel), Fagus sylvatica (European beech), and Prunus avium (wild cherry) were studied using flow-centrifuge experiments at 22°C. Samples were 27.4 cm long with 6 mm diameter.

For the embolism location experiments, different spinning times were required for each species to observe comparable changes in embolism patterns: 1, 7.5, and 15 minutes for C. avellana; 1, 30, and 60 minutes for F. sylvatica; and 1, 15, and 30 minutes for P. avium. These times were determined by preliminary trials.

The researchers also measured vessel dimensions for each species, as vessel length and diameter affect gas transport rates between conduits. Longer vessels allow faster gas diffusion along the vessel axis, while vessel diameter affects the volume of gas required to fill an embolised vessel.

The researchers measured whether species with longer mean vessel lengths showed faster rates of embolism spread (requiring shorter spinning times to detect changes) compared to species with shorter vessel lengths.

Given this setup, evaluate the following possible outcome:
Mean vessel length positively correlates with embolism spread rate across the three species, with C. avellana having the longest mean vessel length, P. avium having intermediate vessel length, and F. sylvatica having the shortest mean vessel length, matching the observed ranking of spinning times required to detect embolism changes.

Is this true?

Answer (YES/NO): NO